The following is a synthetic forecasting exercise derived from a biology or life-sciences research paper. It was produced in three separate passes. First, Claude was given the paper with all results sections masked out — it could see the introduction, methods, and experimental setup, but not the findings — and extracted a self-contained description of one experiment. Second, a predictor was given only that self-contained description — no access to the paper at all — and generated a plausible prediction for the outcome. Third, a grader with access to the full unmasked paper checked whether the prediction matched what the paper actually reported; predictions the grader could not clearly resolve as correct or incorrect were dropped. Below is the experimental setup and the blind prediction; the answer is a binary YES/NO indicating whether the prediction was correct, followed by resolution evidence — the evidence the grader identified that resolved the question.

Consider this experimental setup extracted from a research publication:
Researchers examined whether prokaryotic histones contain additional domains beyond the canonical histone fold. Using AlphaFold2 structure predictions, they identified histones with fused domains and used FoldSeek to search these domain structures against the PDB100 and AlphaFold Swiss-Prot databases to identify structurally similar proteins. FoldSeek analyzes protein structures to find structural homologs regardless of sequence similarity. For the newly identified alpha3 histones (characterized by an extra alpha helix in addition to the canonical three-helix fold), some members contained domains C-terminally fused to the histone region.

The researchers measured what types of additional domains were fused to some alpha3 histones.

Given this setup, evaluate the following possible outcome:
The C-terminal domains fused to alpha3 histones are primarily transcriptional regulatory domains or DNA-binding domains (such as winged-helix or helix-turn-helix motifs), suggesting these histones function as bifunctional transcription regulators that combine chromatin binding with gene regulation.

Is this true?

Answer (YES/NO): NO